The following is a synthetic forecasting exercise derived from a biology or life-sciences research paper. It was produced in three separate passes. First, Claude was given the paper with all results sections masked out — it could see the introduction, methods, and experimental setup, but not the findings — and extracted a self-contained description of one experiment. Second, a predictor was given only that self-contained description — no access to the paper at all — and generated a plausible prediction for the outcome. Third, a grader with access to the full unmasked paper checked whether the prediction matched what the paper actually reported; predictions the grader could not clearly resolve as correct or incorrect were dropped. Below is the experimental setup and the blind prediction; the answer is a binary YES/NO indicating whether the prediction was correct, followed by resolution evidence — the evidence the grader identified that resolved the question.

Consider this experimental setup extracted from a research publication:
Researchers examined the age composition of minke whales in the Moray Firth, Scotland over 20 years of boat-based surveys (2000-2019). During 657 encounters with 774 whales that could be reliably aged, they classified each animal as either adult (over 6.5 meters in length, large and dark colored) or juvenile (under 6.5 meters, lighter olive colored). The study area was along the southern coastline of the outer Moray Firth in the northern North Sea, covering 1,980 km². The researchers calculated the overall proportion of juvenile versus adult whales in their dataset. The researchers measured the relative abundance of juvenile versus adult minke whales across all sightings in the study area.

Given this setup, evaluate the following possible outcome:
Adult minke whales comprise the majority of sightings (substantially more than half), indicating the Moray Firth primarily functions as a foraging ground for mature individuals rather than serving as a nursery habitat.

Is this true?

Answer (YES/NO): NO